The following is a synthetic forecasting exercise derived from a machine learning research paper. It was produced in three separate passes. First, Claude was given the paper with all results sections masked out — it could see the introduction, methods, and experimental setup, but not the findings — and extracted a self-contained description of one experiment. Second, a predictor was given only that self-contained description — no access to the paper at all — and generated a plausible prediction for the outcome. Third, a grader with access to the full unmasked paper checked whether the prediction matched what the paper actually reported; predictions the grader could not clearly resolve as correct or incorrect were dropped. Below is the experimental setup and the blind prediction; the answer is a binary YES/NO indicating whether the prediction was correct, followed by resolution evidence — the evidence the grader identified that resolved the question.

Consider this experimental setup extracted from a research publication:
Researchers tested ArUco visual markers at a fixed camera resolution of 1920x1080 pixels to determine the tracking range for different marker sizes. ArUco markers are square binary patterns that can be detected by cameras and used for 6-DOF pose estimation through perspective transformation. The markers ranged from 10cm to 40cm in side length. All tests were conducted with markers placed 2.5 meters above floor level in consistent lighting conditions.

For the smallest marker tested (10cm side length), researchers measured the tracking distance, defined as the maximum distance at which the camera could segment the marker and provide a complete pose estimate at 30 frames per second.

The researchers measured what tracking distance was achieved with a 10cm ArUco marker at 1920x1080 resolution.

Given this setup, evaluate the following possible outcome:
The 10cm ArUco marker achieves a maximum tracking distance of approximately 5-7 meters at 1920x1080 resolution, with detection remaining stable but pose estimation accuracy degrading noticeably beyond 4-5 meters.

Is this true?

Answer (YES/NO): NO